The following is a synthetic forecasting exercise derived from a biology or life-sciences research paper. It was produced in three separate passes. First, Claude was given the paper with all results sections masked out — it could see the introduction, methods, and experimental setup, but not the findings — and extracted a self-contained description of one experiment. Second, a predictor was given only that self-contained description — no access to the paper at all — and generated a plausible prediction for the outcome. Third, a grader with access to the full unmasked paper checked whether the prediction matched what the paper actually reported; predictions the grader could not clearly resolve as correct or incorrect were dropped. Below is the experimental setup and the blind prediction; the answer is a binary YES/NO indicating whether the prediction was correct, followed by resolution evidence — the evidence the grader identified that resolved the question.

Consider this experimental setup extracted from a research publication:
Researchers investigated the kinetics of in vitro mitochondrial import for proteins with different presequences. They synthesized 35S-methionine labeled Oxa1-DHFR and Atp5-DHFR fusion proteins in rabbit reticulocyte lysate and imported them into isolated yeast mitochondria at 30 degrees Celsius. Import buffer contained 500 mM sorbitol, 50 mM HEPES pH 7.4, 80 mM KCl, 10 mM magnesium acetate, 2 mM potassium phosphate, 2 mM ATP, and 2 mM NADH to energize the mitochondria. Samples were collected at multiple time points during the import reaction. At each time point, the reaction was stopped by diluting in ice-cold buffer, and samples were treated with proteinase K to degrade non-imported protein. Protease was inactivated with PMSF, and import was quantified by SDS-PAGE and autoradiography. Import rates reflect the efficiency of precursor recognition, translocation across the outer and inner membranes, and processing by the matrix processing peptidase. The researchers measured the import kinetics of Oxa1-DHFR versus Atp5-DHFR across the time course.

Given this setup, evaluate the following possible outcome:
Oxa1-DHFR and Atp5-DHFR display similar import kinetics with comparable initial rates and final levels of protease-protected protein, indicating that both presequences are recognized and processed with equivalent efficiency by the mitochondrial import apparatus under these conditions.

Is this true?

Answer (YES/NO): NO